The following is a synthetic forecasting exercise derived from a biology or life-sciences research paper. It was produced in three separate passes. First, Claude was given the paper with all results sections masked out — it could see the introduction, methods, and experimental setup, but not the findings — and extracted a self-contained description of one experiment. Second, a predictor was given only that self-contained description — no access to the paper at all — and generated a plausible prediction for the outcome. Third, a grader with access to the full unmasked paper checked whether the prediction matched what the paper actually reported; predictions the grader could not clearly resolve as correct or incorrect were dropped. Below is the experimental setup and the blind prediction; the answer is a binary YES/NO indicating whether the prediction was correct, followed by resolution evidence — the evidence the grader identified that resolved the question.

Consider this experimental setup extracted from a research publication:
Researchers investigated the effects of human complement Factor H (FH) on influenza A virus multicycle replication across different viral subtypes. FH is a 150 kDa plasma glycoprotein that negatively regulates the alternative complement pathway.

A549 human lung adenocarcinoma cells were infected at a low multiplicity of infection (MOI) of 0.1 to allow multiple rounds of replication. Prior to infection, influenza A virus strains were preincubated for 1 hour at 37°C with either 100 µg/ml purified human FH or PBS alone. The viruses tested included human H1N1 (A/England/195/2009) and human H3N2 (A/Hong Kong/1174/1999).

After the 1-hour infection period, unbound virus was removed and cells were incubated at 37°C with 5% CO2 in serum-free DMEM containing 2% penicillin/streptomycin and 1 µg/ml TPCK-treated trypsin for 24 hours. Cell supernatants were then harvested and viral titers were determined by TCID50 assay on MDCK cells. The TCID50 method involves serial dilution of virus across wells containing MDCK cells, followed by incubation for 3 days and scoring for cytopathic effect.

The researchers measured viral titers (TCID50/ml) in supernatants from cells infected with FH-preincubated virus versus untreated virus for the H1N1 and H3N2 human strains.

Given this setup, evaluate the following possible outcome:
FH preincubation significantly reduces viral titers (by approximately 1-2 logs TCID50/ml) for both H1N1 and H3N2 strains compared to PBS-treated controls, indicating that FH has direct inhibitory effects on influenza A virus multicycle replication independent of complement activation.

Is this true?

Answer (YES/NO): NO